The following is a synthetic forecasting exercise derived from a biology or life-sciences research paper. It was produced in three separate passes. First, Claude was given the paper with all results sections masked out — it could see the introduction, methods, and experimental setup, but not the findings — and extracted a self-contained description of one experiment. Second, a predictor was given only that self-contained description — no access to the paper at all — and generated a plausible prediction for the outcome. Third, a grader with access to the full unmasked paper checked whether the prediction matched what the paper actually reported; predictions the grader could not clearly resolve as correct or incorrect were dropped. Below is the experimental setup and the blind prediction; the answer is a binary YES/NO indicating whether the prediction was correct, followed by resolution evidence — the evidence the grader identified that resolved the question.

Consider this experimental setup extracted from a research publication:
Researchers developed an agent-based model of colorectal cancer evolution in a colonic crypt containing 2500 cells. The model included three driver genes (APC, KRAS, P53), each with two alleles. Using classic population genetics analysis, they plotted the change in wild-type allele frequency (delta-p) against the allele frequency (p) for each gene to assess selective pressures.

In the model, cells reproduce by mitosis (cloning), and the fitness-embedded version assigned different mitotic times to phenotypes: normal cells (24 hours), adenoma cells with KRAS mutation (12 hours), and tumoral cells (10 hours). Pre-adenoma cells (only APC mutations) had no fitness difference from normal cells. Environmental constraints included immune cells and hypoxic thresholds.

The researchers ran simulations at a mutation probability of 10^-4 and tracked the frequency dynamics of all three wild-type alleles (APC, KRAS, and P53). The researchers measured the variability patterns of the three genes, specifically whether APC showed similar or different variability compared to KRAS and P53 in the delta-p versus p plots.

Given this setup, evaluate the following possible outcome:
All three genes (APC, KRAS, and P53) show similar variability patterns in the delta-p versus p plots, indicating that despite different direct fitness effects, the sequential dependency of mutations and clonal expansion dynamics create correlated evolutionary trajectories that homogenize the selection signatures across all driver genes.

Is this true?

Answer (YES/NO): NO